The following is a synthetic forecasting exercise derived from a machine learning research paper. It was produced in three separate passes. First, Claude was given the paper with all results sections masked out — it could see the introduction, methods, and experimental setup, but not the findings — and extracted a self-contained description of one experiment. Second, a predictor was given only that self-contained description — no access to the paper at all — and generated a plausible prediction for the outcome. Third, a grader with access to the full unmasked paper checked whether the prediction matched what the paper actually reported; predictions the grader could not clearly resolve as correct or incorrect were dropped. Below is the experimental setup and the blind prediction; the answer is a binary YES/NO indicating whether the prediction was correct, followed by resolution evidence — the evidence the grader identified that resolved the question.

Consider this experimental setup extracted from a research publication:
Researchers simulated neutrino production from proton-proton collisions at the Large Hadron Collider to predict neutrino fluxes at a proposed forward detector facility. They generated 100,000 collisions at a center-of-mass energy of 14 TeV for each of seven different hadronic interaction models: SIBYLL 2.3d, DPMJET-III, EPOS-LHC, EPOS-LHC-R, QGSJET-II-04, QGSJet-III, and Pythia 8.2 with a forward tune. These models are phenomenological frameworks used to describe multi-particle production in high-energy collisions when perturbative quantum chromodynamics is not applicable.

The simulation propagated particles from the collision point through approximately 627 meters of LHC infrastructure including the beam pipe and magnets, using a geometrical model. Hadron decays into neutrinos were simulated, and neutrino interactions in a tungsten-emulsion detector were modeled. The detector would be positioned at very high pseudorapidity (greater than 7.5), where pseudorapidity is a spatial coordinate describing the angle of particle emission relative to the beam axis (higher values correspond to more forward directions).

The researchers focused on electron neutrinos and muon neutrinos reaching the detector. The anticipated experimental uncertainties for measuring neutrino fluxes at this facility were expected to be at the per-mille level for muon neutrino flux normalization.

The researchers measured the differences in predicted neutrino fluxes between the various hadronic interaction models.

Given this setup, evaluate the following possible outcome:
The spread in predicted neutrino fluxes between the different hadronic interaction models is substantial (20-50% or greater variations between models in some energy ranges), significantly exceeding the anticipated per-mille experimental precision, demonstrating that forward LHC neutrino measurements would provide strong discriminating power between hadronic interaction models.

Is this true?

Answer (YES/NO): YES